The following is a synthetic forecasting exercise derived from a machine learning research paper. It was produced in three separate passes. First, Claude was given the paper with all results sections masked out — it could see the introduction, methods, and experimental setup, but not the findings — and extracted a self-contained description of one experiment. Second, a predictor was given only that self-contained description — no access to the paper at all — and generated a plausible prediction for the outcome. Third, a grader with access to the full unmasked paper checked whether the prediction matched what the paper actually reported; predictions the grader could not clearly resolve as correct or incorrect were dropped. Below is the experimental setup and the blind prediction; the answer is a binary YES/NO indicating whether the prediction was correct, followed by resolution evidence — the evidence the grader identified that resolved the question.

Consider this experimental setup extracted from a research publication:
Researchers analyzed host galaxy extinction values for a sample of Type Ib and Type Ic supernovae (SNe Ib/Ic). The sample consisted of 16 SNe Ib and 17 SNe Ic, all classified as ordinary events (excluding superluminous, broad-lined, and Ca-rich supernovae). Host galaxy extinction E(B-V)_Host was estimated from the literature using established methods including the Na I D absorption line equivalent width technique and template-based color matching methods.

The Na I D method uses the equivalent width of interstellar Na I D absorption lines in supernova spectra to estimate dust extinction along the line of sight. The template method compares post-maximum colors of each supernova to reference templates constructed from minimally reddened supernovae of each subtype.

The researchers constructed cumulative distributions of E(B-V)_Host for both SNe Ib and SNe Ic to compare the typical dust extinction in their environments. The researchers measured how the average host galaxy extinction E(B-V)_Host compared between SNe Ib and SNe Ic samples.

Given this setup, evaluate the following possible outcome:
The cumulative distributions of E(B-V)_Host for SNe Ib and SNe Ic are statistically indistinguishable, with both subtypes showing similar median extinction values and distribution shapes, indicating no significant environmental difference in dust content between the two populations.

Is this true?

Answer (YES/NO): NO